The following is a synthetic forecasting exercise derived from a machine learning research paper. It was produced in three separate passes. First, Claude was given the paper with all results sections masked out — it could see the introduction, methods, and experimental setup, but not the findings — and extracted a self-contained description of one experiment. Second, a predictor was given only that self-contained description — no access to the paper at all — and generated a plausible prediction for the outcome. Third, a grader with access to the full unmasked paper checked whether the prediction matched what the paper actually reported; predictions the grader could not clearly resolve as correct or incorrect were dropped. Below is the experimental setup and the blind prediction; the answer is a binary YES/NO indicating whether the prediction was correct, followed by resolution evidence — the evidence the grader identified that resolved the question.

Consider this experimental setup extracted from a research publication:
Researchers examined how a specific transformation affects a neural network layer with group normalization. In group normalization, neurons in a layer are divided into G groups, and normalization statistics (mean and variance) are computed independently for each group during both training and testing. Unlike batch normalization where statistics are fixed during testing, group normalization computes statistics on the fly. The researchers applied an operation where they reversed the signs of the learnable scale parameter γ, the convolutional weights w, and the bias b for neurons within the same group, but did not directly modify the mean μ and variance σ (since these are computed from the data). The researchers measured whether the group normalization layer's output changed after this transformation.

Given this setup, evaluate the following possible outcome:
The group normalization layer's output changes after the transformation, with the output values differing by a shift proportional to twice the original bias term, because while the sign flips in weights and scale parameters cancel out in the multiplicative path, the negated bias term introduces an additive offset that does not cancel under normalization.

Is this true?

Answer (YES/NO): NO